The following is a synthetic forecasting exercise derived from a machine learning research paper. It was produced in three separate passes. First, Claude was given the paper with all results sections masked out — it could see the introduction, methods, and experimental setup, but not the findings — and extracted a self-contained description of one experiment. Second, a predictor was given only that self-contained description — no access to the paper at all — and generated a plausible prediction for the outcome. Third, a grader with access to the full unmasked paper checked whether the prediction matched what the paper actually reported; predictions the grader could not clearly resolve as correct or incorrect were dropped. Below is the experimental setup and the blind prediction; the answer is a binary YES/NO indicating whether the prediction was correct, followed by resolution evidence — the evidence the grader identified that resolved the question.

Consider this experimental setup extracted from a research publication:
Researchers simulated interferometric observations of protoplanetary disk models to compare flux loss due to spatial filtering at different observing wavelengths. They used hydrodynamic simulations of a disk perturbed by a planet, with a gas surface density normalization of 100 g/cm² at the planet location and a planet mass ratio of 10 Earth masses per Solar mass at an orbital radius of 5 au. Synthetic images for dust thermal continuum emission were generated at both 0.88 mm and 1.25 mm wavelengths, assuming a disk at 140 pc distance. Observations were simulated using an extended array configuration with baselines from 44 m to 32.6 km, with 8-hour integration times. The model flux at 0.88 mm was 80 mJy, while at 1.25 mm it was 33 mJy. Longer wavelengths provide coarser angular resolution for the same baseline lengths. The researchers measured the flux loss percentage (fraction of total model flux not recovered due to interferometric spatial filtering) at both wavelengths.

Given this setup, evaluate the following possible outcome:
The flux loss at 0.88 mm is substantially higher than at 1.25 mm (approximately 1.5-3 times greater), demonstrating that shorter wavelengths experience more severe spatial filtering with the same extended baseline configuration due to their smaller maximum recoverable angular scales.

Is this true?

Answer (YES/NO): NO